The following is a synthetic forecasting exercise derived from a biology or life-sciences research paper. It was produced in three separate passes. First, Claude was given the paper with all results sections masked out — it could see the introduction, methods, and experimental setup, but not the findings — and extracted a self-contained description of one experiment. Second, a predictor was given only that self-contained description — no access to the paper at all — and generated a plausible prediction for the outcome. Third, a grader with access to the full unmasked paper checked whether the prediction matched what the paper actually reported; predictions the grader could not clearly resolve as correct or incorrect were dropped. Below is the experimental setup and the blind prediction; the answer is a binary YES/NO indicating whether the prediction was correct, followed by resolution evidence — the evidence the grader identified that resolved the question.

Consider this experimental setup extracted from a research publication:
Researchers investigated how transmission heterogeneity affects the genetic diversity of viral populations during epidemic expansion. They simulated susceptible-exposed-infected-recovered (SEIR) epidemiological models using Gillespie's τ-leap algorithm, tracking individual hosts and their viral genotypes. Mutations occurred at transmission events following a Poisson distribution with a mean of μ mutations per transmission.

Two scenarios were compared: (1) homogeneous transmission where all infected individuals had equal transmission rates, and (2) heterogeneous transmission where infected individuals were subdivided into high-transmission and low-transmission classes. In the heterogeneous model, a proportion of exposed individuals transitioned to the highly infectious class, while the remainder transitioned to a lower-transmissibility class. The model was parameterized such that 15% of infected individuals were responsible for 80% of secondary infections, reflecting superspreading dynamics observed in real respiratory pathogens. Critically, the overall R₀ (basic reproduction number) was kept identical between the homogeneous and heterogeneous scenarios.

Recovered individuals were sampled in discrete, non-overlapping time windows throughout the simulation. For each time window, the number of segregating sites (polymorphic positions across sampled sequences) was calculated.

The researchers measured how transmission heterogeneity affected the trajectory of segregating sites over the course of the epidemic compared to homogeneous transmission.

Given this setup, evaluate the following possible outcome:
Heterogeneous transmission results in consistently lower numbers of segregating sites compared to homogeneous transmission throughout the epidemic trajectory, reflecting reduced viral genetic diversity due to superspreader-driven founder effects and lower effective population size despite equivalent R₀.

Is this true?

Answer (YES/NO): YES